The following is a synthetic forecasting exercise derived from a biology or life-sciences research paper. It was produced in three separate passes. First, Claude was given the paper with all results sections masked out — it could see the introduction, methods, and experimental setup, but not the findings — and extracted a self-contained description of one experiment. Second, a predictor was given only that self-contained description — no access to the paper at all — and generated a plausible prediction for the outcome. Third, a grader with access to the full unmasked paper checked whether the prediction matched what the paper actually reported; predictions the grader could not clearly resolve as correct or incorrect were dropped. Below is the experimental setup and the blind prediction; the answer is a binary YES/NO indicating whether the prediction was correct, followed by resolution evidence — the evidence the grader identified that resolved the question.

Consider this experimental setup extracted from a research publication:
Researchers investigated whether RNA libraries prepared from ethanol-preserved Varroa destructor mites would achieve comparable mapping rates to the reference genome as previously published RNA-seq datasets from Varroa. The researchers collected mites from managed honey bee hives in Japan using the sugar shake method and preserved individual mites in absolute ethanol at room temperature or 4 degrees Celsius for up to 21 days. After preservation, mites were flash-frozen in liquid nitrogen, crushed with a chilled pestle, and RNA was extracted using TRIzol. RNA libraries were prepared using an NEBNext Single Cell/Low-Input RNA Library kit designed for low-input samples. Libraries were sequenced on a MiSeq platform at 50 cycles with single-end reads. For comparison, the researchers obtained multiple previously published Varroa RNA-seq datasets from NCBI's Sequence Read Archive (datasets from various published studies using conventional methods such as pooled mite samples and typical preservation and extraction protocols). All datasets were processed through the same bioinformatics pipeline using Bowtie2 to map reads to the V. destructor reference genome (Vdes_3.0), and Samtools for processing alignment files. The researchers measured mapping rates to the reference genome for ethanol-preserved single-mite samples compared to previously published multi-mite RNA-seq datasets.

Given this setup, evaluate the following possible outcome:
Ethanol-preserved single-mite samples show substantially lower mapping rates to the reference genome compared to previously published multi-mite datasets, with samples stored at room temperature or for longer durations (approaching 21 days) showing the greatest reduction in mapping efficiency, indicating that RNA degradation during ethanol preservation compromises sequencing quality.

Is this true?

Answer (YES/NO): NO